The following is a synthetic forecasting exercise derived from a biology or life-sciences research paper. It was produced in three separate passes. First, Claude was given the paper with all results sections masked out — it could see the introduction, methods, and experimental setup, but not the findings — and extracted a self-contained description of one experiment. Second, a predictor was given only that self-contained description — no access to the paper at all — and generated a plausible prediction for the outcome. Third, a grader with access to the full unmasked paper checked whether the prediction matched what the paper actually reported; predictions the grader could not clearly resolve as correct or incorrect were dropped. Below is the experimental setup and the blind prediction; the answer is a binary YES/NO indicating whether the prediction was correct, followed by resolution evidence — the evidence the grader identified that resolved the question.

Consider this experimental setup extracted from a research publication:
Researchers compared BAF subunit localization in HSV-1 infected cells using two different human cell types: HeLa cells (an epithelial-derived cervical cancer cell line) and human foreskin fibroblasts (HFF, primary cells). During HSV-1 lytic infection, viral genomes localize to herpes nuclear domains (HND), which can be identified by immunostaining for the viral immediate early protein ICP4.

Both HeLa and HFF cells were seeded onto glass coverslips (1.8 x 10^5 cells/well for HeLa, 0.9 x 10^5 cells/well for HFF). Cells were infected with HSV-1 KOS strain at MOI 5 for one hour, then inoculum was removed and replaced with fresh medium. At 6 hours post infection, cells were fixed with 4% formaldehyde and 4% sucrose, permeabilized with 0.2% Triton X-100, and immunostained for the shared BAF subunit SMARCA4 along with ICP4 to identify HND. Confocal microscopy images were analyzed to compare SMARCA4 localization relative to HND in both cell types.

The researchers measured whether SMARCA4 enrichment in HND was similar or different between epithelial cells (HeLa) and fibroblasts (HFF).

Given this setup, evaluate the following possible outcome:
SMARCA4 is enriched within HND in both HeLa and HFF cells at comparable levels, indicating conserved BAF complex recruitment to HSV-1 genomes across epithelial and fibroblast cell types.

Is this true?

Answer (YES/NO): NO